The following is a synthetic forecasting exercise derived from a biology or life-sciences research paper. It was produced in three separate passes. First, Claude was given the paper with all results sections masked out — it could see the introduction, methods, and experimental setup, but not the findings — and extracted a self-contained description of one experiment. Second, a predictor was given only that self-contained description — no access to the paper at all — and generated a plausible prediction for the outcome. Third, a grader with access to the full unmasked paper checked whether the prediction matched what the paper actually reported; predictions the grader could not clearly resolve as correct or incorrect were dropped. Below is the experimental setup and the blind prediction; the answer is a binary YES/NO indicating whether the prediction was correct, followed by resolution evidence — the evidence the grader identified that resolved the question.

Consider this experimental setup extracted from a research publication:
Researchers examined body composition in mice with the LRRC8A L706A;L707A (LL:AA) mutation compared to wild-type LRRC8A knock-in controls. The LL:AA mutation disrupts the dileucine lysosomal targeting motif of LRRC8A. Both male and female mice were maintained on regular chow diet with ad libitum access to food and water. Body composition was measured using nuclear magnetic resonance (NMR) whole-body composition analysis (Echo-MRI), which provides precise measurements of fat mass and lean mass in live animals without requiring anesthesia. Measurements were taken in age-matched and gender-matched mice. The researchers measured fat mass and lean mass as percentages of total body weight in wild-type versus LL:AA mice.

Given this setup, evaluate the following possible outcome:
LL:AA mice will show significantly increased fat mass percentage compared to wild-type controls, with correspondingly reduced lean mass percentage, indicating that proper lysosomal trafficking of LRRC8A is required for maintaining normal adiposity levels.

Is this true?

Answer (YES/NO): NO